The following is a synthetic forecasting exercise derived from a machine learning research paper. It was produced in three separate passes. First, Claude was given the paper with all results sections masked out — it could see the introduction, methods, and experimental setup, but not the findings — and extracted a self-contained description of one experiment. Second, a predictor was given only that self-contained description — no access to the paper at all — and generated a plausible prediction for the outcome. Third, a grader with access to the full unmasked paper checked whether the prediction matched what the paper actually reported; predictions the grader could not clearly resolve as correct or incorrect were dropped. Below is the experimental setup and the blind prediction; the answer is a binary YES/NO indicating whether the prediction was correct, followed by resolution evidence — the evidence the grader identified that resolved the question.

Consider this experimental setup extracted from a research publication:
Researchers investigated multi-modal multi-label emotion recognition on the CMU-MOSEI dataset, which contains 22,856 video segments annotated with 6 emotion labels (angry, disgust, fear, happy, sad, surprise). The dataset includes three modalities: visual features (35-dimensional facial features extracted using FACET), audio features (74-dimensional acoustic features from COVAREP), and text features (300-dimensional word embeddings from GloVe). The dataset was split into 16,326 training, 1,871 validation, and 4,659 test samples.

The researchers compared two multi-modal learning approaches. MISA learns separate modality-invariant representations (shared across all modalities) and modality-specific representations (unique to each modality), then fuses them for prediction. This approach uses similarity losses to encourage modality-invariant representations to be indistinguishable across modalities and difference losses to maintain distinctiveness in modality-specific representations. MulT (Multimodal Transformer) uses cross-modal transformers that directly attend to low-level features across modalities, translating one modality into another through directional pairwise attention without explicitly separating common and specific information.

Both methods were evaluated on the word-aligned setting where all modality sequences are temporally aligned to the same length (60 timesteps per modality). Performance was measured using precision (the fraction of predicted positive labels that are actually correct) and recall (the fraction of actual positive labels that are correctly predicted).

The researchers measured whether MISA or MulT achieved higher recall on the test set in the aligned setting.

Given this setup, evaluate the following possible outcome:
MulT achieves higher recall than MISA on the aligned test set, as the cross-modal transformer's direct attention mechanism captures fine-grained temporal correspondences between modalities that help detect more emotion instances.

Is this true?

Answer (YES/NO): NO